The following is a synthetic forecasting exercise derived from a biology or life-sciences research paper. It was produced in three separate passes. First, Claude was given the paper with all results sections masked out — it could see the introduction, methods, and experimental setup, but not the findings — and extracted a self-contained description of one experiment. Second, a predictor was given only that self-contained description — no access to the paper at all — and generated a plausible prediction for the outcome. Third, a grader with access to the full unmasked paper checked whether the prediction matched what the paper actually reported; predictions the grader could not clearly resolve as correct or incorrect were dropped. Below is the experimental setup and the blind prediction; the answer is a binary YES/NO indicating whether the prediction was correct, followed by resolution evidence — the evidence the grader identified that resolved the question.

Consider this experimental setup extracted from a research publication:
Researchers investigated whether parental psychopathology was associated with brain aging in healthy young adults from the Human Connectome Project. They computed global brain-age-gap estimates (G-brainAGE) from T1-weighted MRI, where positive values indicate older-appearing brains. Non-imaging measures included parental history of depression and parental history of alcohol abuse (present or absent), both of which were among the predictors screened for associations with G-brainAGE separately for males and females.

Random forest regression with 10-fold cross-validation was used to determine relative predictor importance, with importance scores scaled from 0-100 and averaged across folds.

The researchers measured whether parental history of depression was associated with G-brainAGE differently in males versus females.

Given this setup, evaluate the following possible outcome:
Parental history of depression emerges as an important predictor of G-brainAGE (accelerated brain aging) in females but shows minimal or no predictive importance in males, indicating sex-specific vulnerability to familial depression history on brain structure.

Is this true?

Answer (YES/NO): NO